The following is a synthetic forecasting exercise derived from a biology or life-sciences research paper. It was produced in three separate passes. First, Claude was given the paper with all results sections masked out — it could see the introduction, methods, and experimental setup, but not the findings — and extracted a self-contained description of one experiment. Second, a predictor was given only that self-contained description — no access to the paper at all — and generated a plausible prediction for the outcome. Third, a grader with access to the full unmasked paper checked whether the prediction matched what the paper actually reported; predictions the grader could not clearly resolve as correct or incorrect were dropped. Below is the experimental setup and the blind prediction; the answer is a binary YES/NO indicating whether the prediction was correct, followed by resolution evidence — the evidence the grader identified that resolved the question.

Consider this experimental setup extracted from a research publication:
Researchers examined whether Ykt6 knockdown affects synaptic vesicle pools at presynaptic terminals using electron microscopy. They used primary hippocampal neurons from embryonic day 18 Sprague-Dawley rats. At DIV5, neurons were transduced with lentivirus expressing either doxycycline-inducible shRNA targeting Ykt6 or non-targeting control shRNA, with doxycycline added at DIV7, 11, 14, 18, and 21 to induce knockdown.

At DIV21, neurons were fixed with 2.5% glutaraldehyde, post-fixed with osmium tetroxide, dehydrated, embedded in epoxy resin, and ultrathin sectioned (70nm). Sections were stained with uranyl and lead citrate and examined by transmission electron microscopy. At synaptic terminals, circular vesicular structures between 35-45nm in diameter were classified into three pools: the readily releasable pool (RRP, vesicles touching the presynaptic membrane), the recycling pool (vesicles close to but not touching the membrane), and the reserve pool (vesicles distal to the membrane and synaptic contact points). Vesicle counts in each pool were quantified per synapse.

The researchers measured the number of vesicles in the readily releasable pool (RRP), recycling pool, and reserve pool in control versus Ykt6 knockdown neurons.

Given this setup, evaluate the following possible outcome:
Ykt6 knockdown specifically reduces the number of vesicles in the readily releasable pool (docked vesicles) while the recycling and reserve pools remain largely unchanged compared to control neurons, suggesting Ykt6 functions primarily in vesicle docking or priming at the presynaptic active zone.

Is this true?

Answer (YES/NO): NO